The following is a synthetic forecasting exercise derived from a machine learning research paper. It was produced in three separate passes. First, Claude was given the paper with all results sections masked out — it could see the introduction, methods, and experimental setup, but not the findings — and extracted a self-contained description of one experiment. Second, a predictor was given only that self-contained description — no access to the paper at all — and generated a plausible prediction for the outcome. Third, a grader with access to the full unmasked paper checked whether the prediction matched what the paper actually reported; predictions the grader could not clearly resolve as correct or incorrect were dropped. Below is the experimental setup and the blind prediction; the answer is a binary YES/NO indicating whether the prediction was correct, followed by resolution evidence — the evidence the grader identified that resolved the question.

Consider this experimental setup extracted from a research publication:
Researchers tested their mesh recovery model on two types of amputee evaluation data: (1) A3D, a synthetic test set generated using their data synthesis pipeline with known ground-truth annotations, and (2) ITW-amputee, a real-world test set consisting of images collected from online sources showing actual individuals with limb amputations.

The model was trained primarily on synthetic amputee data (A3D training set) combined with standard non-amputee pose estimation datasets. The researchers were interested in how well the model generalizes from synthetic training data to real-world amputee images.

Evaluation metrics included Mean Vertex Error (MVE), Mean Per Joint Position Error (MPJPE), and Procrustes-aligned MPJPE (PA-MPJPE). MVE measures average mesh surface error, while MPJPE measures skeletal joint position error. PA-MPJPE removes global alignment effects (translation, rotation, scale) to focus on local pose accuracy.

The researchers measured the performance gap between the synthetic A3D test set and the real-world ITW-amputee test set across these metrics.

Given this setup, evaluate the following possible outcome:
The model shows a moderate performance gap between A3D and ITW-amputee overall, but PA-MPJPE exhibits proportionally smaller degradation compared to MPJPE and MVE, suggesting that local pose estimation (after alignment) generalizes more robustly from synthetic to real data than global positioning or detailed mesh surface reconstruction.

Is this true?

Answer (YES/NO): NO